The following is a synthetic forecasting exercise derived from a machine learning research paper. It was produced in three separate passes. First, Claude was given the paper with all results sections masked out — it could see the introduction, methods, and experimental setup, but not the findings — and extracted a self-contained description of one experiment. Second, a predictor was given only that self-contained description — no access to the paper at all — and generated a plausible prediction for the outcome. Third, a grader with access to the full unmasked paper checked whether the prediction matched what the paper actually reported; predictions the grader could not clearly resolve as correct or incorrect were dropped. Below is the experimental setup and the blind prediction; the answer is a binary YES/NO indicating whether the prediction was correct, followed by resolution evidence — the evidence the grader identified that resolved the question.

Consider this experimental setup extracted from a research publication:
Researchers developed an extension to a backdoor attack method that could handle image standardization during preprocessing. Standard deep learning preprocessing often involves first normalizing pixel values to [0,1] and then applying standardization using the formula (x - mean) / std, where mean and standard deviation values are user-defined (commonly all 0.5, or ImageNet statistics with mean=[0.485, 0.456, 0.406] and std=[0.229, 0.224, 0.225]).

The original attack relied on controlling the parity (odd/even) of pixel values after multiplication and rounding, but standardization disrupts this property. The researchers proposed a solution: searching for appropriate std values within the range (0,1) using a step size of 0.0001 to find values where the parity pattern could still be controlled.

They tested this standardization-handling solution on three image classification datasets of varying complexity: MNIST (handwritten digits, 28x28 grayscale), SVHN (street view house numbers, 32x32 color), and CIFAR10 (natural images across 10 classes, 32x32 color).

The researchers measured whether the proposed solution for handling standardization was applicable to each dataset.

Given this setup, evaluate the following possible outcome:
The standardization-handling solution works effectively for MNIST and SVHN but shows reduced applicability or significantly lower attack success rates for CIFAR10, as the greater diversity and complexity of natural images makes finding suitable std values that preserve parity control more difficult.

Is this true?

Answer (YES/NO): NO